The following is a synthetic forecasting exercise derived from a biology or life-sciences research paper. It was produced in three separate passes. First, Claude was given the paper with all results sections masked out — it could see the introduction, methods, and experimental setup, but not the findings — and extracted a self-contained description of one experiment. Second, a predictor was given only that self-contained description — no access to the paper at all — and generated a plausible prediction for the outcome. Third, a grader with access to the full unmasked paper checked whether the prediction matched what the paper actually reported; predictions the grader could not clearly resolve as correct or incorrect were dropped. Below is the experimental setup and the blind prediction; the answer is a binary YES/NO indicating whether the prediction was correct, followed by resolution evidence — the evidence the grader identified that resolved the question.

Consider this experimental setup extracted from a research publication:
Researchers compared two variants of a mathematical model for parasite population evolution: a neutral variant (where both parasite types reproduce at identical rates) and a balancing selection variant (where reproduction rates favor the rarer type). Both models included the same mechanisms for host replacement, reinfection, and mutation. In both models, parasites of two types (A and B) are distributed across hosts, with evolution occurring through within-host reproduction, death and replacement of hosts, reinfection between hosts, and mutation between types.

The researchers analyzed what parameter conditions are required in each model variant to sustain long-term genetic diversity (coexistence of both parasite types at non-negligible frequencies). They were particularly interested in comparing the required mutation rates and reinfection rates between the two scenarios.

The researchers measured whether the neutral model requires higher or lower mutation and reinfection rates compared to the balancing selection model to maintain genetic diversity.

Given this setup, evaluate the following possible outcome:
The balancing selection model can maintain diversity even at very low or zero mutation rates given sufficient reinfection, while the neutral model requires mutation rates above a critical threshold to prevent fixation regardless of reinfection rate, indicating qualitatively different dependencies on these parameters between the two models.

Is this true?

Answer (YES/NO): NO